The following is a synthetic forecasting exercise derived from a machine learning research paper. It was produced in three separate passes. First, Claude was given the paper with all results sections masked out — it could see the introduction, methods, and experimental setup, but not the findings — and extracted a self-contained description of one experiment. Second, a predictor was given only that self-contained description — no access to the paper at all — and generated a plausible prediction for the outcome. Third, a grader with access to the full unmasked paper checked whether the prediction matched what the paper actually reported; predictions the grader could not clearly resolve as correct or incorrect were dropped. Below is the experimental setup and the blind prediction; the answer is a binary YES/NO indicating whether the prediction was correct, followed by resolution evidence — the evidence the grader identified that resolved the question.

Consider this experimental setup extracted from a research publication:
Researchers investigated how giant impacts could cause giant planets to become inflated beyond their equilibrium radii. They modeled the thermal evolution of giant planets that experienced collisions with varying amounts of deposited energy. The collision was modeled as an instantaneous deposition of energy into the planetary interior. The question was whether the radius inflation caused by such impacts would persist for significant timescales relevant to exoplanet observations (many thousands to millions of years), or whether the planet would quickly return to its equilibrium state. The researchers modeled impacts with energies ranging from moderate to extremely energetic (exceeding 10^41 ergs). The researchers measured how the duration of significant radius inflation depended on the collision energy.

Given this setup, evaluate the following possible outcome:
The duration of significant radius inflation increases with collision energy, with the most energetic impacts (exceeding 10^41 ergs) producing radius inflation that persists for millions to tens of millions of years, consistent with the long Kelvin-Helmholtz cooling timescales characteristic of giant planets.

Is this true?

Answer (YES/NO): NO